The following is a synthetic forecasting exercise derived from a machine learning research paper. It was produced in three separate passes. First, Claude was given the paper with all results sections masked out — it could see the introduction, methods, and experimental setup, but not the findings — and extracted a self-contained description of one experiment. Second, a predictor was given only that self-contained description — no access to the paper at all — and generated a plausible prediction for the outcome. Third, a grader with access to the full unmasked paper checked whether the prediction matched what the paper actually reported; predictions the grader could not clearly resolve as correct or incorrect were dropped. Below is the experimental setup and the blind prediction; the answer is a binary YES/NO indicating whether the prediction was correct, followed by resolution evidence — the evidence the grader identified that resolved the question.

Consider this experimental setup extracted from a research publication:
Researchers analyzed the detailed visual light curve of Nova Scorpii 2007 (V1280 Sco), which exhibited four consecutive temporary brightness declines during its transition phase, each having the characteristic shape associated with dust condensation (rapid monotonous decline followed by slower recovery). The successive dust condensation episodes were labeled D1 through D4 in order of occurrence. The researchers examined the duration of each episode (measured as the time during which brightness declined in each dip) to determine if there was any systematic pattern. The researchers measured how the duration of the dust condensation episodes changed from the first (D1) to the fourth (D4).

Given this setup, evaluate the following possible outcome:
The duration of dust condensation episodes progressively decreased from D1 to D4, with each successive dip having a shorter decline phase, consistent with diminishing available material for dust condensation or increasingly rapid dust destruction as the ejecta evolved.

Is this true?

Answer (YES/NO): NO